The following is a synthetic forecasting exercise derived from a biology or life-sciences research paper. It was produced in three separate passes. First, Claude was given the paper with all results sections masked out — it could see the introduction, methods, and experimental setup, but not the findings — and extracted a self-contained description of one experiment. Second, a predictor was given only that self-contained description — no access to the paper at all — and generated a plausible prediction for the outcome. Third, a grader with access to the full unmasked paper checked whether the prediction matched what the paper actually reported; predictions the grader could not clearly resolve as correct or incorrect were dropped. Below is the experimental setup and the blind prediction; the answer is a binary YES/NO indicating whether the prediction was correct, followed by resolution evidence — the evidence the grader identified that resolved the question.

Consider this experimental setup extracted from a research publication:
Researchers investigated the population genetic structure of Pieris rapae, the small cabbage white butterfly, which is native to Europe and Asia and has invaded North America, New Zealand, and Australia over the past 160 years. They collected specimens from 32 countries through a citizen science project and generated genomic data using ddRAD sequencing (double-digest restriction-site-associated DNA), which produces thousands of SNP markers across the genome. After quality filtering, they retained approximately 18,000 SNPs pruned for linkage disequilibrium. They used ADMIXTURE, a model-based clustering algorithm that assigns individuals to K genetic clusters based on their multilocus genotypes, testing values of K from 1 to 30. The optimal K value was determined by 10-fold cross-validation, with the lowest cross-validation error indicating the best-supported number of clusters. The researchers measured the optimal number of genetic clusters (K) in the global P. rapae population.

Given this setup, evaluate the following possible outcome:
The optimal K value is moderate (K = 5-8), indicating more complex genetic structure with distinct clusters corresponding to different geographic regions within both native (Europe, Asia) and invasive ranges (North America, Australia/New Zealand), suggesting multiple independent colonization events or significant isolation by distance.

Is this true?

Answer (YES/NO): YES